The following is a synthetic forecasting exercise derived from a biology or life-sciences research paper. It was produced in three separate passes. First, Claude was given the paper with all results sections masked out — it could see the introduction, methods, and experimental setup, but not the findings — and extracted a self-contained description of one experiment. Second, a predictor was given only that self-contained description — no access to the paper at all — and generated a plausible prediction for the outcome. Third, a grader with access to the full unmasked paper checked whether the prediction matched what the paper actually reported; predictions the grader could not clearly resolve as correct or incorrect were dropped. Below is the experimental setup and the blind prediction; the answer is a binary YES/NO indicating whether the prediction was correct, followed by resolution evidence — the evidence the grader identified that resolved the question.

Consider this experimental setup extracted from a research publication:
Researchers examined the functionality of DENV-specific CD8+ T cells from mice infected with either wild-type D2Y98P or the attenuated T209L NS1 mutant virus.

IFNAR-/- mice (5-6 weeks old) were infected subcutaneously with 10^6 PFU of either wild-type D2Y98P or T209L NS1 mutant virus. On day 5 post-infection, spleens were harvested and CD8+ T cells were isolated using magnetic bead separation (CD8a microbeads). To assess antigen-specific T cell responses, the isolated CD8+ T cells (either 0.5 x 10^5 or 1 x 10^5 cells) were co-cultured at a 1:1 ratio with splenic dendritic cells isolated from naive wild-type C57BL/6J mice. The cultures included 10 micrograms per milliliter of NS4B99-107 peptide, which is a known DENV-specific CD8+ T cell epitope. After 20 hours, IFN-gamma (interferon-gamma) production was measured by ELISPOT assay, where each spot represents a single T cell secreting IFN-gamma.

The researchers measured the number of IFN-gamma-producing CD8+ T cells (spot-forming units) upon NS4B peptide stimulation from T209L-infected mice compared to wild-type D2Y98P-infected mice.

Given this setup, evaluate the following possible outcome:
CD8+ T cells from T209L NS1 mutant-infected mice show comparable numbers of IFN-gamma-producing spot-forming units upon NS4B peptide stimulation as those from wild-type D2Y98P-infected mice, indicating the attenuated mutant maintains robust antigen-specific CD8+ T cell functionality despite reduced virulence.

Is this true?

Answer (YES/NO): NO